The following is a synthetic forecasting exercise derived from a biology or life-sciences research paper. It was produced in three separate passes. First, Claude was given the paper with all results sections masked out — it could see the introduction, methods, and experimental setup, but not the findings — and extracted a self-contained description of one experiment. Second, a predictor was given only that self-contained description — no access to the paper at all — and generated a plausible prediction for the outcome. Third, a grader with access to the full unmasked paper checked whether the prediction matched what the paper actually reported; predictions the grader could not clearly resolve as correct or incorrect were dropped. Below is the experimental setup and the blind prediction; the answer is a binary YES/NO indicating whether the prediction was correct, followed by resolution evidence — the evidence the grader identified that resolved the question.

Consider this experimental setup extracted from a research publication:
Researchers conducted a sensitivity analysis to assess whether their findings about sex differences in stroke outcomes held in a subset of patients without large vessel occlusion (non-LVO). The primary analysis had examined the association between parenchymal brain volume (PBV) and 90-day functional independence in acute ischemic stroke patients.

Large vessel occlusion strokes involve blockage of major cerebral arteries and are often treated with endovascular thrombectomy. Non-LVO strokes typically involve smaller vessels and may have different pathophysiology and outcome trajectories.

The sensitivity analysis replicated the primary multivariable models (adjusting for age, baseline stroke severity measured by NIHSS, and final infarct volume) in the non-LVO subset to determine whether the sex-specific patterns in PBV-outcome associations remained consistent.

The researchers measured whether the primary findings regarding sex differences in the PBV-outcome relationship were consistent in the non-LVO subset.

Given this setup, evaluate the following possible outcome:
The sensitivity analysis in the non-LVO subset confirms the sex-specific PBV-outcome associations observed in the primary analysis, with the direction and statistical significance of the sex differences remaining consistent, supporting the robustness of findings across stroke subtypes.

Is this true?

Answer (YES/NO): YES